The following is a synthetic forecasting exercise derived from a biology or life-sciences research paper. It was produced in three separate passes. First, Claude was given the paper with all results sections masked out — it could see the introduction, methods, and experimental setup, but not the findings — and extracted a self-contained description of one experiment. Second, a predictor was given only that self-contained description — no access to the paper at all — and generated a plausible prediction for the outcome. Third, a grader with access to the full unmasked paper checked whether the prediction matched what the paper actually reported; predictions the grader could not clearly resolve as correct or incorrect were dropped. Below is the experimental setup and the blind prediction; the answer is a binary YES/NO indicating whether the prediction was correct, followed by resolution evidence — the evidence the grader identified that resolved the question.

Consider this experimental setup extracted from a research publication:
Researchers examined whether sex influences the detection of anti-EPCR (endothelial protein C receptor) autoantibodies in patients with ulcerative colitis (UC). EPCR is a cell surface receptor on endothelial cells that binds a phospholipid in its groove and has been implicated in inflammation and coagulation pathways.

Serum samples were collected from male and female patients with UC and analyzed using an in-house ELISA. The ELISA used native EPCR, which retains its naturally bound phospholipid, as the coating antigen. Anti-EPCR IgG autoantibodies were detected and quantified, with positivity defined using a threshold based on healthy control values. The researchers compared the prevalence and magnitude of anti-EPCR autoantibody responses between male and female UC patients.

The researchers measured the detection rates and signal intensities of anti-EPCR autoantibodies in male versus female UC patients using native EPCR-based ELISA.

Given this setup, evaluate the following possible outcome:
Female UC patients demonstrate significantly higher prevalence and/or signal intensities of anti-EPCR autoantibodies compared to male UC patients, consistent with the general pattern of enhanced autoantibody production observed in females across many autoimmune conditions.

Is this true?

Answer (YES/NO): NO